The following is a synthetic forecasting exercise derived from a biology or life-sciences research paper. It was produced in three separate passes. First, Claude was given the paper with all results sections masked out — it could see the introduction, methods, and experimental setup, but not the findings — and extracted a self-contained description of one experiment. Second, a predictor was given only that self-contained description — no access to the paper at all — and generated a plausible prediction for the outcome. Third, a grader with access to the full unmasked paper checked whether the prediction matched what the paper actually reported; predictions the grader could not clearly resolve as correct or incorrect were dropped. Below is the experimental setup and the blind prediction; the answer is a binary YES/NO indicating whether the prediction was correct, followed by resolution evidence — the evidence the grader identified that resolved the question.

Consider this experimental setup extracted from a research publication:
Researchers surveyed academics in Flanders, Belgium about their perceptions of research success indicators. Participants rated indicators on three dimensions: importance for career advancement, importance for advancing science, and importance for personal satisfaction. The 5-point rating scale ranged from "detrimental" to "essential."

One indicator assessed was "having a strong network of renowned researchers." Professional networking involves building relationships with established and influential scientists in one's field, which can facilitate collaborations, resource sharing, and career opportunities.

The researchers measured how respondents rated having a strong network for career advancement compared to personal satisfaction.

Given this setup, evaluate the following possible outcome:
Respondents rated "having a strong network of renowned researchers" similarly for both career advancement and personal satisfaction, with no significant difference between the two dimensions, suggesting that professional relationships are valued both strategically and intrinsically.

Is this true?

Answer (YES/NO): NO